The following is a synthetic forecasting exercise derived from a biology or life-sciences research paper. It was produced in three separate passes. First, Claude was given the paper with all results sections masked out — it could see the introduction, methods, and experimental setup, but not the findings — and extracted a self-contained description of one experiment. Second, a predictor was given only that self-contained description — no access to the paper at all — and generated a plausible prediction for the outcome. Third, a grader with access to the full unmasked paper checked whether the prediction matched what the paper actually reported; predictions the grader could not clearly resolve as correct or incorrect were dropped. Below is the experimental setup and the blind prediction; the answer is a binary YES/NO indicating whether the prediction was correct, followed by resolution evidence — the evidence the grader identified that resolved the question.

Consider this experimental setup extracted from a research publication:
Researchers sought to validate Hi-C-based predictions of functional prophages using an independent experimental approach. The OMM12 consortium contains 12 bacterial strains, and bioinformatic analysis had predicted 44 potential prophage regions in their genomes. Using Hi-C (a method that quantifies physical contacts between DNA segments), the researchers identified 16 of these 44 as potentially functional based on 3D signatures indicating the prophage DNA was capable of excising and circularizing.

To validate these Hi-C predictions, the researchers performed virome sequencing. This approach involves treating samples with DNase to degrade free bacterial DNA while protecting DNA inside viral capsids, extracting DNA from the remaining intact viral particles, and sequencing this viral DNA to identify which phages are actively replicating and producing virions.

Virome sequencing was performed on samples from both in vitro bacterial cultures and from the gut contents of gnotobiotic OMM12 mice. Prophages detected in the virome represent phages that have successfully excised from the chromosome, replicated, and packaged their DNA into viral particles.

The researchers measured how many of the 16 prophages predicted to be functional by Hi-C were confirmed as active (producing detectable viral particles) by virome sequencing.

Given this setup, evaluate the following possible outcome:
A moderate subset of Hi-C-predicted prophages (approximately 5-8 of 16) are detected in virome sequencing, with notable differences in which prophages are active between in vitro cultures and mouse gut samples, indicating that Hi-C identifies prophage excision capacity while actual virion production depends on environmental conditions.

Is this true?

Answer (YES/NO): NO